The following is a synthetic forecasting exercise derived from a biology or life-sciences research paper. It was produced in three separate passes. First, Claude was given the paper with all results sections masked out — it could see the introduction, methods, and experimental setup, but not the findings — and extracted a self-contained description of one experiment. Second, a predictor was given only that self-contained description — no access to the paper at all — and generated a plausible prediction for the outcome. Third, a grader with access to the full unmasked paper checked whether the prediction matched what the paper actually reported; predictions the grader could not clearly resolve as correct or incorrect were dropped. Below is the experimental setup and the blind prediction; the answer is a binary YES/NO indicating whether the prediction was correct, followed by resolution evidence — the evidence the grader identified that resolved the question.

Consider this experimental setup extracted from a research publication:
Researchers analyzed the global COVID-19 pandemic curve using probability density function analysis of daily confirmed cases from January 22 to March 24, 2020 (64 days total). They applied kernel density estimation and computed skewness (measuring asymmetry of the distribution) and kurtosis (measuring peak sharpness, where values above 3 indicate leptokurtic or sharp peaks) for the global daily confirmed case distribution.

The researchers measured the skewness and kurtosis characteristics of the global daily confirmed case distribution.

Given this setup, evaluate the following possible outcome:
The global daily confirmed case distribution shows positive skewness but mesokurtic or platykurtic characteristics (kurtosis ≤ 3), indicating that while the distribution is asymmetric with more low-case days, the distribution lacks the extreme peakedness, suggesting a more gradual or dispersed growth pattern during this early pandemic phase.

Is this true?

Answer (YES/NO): NO